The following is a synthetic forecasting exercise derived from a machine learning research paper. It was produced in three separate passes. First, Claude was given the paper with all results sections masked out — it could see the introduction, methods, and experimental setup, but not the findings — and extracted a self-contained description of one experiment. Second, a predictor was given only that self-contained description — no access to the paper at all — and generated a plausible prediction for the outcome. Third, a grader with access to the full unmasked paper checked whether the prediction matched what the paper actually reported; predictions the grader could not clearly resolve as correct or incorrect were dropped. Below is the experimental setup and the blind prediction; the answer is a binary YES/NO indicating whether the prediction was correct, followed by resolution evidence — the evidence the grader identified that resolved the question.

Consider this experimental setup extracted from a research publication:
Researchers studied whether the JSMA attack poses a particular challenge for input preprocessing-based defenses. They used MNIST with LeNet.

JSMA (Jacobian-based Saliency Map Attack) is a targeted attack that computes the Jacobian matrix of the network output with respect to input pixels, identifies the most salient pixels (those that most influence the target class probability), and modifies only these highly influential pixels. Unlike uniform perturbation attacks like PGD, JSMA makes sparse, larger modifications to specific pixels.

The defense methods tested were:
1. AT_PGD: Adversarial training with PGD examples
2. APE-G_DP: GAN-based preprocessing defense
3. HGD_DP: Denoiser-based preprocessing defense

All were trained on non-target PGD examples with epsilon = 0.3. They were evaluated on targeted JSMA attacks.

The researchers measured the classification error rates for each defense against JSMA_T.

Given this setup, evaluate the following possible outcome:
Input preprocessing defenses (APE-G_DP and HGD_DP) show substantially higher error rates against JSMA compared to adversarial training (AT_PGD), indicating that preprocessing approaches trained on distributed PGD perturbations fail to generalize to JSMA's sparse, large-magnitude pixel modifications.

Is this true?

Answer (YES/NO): YES